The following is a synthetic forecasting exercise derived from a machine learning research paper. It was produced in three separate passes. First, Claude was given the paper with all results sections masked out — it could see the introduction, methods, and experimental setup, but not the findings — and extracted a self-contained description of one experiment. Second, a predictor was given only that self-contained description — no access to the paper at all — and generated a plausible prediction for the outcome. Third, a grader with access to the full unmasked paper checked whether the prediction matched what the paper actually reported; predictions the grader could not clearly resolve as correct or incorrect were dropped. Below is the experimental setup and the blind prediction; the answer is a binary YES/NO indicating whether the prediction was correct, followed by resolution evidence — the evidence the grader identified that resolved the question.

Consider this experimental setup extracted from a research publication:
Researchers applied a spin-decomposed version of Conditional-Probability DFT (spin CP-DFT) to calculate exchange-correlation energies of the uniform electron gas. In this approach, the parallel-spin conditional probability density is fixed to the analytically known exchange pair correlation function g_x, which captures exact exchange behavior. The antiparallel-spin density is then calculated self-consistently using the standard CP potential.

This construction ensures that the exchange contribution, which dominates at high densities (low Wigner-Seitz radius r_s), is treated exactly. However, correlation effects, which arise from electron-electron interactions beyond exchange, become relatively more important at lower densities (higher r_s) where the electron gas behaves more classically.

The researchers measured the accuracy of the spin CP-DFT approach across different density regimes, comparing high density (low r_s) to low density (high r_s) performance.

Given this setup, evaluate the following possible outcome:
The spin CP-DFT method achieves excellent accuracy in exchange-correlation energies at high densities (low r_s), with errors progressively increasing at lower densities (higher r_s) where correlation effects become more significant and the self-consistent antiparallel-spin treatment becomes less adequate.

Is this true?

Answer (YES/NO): YES